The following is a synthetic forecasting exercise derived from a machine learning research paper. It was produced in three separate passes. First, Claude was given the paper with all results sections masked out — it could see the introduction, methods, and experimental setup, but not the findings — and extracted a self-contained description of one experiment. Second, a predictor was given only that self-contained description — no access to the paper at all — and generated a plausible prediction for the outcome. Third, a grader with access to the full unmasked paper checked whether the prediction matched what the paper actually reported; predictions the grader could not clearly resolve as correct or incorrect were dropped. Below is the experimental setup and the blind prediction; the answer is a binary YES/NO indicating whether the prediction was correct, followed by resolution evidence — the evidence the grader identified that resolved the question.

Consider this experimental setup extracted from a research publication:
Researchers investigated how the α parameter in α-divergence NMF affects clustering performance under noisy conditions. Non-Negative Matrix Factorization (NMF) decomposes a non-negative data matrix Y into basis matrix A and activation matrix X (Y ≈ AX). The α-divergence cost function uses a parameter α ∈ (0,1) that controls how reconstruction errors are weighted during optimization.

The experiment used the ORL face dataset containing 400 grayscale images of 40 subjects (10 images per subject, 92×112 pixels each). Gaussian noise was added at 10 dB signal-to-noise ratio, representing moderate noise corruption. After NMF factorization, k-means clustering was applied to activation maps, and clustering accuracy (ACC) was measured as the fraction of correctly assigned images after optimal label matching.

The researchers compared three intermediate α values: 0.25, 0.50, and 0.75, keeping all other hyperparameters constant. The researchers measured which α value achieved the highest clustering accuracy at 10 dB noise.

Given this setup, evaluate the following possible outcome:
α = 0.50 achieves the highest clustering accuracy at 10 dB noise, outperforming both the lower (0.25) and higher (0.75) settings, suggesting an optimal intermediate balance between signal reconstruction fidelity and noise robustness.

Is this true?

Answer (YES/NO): NO